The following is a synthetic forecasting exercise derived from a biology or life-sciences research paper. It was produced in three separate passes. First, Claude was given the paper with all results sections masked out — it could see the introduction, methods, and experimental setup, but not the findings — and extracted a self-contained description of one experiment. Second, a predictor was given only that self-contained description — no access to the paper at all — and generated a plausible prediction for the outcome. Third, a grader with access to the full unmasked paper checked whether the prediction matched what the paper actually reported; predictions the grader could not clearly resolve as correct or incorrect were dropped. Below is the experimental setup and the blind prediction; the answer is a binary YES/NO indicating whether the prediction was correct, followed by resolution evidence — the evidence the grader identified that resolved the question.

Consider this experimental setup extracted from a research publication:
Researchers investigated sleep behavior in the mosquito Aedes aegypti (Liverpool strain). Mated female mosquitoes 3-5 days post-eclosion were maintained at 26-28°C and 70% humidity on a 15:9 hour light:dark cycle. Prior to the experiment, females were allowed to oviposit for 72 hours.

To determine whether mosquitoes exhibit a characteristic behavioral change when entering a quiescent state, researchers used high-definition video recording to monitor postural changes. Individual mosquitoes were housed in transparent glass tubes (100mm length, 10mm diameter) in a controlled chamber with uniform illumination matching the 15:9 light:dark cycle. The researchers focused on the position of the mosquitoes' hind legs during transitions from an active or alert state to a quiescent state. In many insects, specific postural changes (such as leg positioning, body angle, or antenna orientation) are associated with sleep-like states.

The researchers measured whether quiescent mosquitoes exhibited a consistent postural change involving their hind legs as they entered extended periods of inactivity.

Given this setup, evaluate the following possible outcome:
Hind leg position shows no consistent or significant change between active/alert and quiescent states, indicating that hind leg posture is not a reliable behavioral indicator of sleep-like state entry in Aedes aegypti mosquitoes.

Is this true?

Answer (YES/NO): NO